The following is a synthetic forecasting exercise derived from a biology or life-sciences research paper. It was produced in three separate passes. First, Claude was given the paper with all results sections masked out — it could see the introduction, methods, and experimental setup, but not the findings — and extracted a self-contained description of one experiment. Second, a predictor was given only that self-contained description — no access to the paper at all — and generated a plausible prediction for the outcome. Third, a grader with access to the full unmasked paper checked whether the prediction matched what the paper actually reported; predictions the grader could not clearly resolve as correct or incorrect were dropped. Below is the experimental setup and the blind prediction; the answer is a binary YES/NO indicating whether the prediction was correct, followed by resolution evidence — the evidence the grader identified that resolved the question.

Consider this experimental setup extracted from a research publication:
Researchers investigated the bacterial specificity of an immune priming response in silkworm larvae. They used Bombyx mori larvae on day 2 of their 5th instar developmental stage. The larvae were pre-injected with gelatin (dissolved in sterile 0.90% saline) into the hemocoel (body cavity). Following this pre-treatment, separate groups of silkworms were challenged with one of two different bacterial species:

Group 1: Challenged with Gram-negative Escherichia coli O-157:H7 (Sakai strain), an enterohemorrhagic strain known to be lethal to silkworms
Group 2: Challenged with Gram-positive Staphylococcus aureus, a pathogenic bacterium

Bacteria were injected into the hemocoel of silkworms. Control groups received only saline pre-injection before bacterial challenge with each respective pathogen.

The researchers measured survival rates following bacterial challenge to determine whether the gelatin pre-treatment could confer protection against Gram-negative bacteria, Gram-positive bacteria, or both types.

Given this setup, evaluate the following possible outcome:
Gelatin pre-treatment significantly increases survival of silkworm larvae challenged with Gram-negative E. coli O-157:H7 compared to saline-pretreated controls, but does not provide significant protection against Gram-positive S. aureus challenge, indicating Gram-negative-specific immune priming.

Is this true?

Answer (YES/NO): YES